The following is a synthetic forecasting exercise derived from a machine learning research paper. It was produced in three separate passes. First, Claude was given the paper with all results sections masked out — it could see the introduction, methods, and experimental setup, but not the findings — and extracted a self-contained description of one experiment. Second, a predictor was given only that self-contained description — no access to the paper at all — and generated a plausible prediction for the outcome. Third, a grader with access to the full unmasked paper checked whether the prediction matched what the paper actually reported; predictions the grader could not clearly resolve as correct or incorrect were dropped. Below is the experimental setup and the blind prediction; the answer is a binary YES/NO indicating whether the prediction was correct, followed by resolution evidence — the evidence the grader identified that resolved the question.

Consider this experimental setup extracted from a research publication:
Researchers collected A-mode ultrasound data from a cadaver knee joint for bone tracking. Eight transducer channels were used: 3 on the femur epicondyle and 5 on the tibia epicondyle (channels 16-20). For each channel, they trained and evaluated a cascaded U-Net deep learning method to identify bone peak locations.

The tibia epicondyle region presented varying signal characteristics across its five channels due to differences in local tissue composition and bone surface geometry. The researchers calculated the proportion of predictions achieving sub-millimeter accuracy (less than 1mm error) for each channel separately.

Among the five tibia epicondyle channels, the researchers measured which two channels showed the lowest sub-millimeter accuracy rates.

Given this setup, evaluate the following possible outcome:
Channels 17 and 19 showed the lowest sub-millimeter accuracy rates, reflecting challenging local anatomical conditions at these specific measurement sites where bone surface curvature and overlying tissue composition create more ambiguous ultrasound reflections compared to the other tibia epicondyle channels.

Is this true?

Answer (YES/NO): NO